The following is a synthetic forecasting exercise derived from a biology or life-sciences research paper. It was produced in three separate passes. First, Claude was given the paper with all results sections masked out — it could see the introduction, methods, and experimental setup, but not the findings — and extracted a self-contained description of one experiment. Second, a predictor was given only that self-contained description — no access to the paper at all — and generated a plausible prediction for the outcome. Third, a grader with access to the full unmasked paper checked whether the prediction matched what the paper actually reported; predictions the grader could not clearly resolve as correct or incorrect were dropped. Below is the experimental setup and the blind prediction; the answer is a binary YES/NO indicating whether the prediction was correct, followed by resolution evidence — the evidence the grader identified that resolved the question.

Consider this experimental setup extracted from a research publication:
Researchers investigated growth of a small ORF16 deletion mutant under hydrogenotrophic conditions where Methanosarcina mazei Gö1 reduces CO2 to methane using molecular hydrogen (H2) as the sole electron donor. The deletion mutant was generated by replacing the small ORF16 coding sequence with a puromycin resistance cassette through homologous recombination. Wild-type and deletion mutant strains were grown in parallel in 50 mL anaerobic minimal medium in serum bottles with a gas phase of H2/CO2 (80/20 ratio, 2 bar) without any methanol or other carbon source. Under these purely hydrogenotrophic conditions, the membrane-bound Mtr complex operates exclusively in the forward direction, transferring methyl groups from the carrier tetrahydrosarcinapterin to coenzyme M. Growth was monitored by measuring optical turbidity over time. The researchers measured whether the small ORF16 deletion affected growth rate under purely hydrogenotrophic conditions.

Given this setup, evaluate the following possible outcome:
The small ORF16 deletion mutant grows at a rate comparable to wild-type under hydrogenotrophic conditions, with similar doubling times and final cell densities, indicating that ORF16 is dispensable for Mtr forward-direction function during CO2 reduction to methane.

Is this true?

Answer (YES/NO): NO